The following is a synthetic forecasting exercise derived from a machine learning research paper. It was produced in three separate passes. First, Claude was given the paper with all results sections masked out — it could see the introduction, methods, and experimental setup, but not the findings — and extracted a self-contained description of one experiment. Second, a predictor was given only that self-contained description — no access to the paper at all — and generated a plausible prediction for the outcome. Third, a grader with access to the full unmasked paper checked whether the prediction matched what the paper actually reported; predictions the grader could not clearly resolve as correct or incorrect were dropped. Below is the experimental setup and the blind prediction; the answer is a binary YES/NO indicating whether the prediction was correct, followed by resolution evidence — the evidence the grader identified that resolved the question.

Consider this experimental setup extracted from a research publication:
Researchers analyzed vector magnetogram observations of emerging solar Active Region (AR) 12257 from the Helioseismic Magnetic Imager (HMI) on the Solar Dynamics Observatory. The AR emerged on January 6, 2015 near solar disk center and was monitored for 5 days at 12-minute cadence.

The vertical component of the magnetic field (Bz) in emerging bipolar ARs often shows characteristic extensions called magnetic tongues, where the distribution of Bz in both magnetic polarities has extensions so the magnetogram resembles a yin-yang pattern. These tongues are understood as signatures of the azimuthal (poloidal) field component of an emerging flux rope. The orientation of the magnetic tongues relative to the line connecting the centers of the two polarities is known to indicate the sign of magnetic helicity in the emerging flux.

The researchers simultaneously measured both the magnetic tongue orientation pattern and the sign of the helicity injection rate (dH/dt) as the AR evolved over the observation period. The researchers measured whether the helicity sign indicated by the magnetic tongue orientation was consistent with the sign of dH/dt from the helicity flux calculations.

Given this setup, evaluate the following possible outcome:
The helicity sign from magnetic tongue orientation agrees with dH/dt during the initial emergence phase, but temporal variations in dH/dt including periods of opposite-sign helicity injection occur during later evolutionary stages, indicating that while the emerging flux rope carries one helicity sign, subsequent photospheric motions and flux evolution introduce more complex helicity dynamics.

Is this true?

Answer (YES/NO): NO